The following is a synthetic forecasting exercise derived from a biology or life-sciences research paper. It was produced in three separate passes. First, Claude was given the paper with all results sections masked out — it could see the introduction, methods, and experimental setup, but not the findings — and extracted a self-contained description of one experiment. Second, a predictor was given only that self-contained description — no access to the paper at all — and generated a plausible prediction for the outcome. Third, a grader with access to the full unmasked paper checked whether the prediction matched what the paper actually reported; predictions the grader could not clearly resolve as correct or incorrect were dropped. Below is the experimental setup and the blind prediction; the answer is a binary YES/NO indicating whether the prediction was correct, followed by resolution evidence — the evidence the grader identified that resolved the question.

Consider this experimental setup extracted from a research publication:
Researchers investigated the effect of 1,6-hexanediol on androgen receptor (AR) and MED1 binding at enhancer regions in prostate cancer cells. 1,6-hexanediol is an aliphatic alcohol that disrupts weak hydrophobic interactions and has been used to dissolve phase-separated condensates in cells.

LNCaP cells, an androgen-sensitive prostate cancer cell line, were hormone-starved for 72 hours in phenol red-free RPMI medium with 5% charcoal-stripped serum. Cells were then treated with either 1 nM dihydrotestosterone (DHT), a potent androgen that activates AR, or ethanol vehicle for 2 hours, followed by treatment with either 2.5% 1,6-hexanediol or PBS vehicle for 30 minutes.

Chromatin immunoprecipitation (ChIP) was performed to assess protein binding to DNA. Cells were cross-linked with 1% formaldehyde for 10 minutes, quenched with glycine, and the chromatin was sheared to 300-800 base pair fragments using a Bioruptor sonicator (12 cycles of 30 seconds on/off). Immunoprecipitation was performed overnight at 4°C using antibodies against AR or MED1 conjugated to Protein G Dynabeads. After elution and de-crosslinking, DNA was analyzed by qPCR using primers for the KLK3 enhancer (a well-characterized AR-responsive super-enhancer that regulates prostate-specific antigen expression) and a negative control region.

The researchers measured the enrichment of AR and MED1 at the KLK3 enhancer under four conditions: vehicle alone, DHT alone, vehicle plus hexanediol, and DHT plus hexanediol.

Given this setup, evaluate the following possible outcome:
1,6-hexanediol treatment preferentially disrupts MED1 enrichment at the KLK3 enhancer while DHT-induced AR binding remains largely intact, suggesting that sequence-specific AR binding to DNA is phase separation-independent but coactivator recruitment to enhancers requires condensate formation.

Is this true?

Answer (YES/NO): YES